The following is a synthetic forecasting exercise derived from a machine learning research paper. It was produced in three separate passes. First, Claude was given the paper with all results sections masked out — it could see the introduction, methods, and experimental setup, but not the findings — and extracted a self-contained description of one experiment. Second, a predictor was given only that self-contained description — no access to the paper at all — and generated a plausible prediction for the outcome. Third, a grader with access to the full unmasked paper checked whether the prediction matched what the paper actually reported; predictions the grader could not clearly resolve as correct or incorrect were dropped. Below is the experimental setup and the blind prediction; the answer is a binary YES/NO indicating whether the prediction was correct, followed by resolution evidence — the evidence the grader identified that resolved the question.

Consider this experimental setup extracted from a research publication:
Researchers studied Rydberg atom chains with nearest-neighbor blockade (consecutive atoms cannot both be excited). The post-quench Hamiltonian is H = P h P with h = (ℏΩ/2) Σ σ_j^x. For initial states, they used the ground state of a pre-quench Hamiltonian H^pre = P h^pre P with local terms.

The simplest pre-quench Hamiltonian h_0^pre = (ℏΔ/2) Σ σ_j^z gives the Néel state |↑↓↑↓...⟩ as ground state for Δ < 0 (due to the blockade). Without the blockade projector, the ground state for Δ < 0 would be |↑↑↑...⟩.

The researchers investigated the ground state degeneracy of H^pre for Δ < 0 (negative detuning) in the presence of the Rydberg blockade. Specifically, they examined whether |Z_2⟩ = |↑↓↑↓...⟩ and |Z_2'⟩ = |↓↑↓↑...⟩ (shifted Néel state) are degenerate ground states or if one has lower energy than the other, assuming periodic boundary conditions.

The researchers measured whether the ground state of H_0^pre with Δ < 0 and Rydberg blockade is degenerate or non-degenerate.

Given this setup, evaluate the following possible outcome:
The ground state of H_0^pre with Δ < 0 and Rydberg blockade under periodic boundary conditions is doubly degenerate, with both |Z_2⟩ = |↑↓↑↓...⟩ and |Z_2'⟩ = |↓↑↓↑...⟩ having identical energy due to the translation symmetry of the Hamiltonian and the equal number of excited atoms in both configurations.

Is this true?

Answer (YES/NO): YES